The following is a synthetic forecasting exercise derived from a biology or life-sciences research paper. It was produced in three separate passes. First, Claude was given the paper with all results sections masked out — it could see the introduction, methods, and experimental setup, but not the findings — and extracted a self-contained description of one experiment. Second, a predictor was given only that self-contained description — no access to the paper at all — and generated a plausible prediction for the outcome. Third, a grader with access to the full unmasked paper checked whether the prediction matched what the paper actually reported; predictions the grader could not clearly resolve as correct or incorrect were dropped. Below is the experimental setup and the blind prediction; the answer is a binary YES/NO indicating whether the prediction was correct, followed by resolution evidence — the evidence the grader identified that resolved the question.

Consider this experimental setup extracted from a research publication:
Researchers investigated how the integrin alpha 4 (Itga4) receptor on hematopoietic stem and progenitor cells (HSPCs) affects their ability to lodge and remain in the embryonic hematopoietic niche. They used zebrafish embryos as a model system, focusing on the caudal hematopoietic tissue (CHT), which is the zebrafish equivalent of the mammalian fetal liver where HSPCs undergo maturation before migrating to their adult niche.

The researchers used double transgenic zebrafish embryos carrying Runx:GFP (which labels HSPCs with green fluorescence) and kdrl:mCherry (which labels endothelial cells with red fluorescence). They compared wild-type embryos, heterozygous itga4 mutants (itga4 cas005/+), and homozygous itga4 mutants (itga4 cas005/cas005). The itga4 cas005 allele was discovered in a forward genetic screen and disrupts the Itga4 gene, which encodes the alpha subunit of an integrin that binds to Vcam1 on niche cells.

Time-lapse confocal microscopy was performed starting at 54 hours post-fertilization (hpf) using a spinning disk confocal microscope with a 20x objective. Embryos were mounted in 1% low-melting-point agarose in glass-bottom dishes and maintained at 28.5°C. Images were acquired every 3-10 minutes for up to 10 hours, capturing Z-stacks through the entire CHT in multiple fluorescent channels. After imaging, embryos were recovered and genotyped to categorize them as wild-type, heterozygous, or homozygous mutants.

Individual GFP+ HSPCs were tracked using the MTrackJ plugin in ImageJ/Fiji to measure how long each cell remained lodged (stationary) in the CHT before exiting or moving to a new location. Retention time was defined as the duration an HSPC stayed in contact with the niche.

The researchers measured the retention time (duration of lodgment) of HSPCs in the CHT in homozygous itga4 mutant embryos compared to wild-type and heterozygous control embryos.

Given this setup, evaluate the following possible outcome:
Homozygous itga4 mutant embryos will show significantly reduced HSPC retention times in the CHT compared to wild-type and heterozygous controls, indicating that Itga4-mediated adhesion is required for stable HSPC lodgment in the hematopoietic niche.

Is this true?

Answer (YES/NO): YES